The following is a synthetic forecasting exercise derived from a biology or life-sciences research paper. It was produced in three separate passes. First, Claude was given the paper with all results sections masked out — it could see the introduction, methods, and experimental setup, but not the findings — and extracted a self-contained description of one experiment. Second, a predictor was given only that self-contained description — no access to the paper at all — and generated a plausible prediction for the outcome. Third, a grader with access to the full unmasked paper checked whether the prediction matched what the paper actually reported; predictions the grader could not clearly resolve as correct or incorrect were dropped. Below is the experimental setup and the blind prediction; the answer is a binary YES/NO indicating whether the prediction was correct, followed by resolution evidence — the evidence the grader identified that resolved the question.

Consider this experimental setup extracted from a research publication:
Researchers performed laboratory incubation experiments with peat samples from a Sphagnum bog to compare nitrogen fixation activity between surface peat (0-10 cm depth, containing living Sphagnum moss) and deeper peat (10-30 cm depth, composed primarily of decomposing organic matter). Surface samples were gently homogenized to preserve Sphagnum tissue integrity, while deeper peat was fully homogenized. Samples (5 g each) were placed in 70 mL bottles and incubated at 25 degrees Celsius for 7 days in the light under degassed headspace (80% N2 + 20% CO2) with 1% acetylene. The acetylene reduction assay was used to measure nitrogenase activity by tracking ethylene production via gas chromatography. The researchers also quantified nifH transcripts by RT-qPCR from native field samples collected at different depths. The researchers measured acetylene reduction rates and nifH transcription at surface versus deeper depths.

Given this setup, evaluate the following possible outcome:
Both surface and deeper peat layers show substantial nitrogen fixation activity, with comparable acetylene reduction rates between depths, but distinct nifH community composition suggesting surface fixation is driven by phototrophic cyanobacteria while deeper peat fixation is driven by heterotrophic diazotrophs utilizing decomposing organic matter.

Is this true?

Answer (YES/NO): NO